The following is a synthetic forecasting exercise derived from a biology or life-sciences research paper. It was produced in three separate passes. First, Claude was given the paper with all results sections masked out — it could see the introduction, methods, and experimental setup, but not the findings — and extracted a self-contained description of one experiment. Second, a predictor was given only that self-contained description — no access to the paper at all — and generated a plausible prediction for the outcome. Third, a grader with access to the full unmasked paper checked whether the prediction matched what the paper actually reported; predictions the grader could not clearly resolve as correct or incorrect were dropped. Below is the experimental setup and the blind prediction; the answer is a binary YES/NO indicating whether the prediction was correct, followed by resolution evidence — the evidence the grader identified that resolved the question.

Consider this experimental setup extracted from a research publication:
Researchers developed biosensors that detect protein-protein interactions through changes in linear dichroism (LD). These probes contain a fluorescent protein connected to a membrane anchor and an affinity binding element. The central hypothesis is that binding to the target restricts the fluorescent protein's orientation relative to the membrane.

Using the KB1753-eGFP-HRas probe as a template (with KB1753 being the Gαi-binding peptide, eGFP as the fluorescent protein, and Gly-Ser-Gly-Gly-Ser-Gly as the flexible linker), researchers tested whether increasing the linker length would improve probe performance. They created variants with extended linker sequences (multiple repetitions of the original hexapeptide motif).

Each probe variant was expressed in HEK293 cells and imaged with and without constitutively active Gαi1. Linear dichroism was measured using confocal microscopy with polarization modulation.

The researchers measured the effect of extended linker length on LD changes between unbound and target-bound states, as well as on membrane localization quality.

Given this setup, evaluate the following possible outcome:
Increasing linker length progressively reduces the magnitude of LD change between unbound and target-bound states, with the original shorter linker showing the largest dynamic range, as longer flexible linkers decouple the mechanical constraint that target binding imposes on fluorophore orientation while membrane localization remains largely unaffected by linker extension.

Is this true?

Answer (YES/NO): NO